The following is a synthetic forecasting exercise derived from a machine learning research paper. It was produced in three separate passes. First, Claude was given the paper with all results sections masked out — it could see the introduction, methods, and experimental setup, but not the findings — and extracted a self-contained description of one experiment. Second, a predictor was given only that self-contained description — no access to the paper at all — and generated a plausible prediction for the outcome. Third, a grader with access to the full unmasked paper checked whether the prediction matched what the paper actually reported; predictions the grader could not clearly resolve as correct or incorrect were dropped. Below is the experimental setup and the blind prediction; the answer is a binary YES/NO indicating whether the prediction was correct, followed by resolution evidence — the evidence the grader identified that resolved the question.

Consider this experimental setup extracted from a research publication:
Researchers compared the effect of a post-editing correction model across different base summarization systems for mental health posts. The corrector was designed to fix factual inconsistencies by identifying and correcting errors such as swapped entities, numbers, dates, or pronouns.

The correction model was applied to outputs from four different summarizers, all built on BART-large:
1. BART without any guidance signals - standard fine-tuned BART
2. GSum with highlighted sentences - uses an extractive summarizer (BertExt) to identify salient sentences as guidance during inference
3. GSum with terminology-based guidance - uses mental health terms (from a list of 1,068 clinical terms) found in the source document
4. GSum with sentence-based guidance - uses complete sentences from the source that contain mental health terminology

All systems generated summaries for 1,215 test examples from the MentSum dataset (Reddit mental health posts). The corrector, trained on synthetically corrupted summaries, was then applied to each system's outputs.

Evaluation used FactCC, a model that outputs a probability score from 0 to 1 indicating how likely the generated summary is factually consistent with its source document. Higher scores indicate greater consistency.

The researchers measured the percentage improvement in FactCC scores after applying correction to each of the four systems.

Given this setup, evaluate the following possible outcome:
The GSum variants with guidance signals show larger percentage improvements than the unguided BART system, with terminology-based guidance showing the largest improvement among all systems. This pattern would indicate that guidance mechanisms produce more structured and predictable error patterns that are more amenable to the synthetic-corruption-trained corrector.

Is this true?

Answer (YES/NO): NO